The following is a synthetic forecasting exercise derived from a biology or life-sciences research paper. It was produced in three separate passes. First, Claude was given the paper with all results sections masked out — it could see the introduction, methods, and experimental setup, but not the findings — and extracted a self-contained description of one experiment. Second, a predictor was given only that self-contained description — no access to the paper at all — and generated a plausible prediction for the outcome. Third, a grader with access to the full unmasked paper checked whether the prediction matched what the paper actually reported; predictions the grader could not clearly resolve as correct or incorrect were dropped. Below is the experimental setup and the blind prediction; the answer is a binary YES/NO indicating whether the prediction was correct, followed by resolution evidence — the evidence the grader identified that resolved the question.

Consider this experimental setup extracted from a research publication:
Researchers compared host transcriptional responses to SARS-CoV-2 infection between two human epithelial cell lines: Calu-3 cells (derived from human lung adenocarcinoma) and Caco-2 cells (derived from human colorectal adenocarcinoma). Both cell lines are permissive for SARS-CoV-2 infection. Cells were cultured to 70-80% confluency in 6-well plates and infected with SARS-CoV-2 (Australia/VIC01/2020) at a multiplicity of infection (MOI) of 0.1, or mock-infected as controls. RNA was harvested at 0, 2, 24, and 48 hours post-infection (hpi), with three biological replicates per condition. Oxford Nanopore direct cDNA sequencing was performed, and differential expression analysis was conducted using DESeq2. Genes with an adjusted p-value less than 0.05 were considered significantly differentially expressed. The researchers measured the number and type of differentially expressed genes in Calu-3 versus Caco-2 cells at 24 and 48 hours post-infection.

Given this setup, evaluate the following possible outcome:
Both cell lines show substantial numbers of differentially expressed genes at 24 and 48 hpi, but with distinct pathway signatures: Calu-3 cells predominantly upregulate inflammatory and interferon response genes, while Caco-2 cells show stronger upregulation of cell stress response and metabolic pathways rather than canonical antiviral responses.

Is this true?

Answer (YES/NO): NO